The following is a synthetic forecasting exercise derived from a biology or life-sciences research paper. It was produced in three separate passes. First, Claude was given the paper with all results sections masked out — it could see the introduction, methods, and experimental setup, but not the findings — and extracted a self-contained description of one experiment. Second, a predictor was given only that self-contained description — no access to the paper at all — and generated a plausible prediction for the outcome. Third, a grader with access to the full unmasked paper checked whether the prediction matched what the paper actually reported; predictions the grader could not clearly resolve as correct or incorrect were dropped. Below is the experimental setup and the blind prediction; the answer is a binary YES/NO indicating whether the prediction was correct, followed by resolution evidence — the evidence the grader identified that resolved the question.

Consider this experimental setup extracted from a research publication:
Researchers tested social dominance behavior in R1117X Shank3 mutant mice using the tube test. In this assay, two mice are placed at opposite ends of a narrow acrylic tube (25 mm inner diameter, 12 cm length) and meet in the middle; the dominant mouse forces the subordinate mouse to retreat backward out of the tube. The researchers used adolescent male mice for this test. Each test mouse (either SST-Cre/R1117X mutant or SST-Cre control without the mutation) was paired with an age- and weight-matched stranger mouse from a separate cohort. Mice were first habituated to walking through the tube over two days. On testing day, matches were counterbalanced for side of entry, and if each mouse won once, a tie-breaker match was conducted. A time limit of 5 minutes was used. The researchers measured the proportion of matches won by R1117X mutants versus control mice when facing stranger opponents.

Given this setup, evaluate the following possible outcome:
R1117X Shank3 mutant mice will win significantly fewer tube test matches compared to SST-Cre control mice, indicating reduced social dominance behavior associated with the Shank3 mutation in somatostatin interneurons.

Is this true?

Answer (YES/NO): NO